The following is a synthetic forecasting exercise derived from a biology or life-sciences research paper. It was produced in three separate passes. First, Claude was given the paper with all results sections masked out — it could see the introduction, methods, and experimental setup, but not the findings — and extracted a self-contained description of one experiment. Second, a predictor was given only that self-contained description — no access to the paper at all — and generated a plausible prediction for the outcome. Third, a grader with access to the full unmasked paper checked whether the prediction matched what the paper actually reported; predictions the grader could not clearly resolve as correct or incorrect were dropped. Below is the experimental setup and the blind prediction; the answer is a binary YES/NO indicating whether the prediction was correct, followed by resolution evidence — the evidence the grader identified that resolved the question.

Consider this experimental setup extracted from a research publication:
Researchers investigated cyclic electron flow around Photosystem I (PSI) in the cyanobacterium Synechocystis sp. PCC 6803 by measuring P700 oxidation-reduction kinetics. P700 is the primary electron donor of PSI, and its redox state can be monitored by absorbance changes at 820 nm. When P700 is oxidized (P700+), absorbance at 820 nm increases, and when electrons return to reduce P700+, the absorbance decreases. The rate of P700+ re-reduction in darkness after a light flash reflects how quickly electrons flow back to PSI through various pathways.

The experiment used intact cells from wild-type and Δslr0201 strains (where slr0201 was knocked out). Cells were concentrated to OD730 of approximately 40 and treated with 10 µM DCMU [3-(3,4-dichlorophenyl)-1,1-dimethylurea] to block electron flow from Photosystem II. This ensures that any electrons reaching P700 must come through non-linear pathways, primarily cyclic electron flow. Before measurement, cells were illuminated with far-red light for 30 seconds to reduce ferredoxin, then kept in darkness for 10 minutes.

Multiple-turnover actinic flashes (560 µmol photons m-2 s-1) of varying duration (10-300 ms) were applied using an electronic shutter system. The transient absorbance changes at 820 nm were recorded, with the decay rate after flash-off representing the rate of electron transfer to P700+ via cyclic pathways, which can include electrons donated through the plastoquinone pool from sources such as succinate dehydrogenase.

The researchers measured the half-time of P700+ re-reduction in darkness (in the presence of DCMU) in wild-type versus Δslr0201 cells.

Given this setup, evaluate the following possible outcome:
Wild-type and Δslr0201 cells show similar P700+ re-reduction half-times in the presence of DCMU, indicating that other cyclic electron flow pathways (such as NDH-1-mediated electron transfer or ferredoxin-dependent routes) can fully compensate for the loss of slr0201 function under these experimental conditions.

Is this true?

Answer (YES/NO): NO